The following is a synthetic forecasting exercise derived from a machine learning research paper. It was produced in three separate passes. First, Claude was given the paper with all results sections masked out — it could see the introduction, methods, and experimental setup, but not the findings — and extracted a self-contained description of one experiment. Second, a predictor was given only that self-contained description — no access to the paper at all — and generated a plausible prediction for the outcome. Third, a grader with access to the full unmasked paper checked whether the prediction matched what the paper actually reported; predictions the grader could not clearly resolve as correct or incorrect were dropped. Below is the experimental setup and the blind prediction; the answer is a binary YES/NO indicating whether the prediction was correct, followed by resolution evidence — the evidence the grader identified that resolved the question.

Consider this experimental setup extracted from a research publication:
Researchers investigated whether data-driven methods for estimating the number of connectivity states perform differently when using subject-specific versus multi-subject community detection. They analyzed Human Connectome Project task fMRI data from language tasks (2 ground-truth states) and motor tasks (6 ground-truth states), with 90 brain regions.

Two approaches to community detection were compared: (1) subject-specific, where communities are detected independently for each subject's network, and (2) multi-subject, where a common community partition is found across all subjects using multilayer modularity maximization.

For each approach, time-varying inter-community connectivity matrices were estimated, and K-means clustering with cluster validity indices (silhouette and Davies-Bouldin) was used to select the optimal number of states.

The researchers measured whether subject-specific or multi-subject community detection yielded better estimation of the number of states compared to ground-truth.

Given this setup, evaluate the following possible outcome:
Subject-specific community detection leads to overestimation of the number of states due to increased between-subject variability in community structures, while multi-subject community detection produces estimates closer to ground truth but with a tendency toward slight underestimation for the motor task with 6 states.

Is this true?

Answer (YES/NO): NO